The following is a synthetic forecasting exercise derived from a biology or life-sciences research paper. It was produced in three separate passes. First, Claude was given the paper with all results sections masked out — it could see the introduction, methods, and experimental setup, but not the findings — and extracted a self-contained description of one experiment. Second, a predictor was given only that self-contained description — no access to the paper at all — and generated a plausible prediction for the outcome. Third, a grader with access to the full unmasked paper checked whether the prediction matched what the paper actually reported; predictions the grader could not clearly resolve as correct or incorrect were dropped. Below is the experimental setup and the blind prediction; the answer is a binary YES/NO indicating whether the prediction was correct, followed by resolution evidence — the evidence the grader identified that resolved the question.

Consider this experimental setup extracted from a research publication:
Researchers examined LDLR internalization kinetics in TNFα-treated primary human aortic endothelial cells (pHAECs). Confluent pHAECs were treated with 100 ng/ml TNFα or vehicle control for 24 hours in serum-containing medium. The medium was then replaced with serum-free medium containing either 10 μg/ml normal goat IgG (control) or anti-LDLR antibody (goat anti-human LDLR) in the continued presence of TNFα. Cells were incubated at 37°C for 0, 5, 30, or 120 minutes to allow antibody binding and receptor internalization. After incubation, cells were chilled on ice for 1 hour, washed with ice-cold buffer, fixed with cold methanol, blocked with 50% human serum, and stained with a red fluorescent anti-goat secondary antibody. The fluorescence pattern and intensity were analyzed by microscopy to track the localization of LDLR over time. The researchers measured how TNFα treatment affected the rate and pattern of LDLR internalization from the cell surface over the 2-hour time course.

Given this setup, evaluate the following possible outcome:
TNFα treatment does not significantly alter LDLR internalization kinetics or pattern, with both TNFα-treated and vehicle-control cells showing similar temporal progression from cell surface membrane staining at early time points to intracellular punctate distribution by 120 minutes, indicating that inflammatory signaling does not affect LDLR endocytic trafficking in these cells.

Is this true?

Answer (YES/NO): NO